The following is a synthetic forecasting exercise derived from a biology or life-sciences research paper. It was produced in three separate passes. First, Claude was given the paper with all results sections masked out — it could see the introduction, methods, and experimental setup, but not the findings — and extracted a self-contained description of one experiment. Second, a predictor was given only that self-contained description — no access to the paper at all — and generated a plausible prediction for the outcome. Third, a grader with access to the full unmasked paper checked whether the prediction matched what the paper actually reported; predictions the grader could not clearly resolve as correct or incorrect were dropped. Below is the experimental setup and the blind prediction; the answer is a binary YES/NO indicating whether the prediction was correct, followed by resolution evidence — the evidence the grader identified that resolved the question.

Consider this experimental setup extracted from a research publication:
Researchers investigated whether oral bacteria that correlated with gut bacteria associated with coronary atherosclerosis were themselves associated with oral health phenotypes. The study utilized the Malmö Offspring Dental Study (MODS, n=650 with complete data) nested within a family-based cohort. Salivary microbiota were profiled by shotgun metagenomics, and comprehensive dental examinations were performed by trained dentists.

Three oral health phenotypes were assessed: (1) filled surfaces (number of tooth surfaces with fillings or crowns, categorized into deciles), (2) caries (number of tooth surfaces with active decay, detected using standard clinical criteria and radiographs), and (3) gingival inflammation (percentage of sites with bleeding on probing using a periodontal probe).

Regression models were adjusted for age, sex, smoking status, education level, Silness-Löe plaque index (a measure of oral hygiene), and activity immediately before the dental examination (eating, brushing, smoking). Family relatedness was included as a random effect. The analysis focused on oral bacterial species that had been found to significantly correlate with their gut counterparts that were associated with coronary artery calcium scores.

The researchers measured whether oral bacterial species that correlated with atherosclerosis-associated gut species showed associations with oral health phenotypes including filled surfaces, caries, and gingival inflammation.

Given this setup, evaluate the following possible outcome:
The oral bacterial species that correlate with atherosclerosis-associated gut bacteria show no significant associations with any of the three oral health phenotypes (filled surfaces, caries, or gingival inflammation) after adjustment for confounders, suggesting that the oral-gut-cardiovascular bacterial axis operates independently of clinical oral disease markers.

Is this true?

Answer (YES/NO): NO